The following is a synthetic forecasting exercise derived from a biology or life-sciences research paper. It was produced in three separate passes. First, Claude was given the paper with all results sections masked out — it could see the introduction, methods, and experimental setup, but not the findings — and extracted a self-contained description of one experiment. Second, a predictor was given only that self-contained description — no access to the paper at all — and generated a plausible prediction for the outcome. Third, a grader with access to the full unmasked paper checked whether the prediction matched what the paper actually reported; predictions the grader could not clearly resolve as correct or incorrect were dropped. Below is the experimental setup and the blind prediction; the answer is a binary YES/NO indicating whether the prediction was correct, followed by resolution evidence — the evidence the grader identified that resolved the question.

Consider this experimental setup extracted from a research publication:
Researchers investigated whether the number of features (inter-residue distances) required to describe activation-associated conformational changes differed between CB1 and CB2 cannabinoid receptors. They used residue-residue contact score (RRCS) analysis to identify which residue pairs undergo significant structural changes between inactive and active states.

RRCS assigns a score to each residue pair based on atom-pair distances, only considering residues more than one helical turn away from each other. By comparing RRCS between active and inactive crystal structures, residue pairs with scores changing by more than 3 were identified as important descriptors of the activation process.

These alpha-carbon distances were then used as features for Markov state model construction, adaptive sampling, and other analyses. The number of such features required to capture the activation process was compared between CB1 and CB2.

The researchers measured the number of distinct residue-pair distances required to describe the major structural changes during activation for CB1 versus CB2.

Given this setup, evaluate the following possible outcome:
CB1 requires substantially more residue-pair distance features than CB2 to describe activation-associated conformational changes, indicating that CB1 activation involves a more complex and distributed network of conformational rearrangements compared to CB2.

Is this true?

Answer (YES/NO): NO